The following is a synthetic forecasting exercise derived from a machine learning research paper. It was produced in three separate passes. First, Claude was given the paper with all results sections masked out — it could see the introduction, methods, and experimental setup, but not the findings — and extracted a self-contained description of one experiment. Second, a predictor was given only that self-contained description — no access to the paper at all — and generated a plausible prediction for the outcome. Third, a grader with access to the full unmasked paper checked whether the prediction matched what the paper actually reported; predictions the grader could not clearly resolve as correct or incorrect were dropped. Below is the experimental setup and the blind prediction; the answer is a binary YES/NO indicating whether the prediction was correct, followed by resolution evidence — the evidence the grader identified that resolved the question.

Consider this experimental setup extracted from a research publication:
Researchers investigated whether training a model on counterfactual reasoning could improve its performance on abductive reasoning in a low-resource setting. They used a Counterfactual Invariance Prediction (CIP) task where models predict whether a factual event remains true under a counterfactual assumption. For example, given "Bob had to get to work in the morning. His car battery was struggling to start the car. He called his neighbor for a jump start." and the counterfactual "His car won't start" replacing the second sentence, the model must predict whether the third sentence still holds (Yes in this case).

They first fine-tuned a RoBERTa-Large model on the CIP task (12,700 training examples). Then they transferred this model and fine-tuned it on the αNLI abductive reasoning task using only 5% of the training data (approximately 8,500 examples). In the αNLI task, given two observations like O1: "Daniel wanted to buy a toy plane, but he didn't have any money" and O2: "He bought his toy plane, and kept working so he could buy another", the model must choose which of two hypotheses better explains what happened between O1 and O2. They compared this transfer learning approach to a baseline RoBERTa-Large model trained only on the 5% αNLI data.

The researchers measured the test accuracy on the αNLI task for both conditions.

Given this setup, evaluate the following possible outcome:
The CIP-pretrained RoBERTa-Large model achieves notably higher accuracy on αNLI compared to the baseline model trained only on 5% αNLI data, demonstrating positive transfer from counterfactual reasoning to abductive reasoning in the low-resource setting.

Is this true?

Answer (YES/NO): YES